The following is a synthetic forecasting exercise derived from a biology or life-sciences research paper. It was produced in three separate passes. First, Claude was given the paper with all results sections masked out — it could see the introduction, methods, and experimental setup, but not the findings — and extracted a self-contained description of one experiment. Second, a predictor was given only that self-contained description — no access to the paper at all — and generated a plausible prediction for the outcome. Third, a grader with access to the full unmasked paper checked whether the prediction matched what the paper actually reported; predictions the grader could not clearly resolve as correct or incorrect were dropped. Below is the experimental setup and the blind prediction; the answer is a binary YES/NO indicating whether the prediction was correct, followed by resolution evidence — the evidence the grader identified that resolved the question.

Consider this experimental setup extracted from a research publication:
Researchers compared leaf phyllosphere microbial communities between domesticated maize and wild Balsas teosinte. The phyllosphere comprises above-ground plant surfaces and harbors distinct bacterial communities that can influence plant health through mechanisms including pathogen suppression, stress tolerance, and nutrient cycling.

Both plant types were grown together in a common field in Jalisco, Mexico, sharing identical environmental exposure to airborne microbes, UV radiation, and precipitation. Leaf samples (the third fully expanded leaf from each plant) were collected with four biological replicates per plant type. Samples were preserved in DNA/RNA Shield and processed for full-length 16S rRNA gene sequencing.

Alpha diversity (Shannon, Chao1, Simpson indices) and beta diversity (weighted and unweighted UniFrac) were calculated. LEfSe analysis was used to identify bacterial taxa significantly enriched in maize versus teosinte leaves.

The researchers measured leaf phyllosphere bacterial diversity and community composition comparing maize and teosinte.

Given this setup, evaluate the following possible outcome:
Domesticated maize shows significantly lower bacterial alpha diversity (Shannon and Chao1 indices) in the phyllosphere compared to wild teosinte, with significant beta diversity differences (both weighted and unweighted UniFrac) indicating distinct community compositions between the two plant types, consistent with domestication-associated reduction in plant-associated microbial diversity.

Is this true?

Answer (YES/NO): YES